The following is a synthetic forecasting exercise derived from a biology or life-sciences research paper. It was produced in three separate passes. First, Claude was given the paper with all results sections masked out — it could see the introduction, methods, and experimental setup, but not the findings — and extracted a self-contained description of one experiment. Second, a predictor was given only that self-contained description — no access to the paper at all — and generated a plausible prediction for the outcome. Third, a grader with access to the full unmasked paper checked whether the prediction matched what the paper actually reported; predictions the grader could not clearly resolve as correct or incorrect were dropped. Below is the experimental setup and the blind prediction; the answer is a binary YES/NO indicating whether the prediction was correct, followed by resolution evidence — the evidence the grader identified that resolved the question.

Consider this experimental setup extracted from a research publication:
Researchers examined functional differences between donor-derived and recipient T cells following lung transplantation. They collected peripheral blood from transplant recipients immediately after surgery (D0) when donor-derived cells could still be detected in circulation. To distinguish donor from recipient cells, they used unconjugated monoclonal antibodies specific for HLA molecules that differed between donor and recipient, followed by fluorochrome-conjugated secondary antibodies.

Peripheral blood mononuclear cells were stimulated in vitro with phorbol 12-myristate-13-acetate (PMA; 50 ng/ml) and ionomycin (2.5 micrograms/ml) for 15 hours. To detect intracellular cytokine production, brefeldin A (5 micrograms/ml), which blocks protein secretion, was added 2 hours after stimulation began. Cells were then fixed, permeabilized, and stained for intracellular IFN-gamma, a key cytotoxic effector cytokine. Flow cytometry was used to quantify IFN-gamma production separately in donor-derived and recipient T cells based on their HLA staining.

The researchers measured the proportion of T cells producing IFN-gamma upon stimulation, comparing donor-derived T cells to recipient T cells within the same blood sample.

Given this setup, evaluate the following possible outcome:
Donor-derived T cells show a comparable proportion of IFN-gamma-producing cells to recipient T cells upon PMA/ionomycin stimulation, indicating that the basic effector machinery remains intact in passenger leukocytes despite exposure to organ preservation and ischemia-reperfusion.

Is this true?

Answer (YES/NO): NO